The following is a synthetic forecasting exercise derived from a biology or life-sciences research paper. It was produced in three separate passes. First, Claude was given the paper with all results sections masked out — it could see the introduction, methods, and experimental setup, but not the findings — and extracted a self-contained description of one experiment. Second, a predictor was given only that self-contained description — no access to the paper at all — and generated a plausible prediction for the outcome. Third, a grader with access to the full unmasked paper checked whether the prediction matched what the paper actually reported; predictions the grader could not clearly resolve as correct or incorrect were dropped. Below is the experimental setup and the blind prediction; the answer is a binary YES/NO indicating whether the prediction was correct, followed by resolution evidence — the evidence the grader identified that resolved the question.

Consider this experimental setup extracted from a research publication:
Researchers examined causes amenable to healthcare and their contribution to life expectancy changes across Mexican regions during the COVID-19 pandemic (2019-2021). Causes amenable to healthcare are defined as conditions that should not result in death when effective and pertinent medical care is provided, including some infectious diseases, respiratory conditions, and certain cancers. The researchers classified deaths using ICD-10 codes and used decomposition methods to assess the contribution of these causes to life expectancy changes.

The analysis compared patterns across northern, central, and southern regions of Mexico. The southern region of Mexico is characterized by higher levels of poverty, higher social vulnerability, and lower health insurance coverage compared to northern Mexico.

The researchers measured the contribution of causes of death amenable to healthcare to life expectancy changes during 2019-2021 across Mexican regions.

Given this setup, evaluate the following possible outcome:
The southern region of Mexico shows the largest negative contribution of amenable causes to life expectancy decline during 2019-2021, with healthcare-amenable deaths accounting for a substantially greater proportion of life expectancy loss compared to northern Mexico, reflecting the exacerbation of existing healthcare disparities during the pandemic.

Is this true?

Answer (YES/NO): YES